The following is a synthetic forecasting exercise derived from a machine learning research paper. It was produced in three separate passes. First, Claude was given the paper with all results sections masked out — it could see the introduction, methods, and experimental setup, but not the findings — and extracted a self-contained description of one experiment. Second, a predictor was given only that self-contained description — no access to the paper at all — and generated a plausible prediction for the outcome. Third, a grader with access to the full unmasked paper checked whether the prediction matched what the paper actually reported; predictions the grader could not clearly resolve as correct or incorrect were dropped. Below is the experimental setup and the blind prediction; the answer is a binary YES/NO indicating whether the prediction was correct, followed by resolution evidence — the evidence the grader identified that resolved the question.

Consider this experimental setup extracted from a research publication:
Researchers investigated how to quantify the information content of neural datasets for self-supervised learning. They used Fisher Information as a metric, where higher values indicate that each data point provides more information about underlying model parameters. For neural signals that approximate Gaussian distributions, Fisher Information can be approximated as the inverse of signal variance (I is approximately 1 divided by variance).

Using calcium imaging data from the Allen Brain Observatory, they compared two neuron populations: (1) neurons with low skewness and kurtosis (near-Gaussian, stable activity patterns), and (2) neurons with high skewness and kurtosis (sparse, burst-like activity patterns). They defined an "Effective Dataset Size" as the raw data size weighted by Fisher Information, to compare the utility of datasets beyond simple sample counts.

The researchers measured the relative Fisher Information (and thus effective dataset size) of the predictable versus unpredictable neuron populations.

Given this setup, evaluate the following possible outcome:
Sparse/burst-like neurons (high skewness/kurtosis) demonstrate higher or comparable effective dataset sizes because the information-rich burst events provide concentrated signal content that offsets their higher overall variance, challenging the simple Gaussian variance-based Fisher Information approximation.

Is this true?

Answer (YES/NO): NO